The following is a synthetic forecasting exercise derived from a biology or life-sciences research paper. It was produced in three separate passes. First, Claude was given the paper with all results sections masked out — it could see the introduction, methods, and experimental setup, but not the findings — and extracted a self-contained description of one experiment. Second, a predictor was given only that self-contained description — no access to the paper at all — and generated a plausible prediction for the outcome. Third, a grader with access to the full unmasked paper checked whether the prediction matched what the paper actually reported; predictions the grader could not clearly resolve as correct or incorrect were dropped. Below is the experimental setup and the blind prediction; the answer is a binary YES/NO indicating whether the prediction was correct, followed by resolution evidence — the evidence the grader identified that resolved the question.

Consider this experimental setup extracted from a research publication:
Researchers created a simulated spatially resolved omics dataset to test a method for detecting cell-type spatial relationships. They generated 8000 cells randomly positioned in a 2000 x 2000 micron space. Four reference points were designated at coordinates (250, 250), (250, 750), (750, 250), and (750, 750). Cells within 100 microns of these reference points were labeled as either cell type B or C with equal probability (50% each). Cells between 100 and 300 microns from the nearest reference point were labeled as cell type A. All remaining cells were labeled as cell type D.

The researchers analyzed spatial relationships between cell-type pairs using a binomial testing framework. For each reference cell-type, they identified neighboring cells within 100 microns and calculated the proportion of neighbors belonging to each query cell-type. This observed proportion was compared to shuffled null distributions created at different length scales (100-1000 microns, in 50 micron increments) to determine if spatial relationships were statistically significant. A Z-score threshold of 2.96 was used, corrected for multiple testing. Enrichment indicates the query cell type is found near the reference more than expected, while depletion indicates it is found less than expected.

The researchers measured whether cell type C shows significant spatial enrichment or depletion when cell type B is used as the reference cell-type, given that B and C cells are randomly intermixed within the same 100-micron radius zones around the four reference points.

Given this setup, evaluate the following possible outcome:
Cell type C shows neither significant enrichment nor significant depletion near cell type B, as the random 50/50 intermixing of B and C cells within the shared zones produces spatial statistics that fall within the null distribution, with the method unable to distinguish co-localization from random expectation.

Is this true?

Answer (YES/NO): NO